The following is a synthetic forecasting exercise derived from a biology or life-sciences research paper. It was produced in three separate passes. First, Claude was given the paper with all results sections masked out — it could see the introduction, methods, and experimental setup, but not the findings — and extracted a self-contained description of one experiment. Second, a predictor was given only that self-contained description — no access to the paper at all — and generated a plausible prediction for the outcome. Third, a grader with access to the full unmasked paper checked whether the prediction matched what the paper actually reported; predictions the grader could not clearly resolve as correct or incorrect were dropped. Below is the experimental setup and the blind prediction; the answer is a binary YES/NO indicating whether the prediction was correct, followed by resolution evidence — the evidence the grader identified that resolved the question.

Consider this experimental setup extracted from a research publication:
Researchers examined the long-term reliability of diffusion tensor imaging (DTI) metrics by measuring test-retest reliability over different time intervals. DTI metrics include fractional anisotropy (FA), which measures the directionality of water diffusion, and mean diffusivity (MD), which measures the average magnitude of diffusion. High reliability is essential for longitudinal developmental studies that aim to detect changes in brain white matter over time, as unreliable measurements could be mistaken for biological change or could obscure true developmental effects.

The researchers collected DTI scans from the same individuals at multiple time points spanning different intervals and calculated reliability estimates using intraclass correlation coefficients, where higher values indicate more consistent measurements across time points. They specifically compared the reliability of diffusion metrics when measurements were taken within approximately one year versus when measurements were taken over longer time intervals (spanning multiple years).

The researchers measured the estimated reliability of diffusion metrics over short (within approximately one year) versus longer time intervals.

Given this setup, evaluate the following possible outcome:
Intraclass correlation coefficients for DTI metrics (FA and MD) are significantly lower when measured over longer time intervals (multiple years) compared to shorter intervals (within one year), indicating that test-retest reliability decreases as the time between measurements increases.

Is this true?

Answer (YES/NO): NO